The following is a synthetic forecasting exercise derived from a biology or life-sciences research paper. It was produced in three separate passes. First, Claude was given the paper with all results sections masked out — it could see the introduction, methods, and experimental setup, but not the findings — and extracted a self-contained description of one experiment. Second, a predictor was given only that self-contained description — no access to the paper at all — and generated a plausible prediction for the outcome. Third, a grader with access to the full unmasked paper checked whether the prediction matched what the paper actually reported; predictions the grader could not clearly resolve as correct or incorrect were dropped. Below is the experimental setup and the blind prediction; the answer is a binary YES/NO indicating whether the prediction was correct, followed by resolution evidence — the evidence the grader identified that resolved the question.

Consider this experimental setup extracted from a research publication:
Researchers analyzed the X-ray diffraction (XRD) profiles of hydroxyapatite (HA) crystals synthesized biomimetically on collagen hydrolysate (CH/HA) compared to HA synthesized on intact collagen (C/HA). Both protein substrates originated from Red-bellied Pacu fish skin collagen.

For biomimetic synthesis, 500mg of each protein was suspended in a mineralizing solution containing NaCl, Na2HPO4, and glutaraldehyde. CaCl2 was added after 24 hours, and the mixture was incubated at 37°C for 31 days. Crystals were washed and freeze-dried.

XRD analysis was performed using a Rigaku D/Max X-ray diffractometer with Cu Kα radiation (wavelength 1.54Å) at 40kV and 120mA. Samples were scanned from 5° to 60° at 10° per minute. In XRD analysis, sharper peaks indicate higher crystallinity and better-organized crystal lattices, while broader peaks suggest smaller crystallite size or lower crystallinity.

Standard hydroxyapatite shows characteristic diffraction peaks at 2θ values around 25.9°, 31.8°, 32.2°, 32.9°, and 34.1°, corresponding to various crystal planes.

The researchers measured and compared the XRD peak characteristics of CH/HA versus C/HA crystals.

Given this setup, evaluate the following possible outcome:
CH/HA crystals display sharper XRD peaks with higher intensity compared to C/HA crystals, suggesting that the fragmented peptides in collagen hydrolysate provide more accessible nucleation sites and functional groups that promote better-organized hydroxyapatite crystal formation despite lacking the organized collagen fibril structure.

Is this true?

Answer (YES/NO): YES